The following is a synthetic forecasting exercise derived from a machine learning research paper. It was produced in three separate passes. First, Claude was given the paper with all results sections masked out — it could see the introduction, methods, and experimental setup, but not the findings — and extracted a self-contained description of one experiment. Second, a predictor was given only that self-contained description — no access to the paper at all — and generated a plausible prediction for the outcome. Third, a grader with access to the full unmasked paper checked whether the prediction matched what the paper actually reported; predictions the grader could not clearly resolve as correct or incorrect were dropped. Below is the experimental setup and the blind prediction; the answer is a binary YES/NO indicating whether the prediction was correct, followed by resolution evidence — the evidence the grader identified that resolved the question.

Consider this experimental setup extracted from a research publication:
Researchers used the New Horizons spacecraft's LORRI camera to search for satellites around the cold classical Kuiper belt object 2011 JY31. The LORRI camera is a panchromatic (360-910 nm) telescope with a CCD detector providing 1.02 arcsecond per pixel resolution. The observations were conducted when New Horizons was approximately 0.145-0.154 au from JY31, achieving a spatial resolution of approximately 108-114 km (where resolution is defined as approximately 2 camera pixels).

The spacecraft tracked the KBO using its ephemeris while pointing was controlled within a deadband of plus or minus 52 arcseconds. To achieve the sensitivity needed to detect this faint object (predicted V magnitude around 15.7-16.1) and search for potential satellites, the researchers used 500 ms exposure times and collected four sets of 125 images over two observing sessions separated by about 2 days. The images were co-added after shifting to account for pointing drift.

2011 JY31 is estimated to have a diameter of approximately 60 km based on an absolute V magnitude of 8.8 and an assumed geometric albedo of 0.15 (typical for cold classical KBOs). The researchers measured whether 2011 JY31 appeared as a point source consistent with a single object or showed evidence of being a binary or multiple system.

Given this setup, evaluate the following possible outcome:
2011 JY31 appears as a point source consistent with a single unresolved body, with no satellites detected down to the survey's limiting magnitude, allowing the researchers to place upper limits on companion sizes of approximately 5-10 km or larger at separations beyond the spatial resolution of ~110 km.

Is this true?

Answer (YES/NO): NO